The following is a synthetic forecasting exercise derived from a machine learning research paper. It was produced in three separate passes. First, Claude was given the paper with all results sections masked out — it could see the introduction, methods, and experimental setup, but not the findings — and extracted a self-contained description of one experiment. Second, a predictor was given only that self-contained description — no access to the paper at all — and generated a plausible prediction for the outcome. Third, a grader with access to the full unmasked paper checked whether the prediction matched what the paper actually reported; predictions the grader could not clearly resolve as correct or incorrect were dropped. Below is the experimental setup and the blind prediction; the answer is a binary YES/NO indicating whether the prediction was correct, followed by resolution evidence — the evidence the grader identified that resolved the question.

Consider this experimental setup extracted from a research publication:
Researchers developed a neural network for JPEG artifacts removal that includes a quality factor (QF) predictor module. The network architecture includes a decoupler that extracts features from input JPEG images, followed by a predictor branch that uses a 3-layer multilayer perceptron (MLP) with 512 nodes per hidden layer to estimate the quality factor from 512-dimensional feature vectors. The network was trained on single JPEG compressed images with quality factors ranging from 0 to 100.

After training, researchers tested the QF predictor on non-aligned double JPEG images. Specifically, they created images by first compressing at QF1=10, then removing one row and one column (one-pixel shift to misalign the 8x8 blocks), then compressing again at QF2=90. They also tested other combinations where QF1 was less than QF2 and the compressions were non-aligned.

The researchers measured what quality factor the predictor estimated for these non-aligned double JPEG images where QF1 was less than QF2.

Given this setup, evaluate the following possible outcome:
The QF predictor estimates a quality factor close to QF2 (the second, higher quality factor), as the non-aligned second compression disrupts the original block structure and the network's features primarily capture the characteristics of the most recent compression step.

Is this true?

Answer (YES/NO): YES